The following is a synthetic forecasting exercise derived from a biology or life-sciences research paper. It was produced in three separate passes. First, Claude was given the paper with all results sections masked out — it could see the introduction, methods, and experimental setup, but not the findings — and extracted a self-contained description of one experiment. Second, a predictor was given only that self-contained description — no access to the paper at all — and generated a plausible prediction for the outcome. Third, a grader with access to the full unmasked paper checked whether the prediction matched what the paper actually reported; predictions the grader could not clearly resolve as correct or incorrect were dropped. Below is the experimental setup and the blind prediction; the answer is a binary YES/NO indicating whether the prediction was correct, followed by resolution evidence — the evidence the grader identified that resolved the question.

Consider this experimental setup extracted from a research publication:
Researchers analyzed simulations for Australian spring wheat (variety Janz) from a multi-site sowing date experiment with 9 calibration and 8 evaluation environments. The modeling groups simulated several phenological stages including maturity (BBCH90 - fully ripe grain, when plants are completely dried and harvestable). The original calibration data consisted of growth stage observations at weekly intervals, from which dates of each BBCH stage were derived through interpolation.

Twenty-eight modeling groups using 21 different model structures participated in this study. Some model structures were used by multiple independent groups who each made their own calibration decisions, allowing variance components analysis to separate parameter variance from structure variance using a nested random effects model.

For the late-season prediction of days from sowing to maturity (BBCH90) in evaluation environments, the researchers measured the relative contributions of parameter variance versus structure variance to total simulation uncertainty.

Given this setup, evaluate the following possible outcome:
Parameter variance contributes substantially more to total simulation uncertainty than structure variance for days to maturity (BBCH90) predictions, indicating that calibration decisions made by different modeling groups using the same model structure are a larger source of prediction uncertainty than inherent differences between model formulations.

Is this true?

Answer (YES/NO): YES